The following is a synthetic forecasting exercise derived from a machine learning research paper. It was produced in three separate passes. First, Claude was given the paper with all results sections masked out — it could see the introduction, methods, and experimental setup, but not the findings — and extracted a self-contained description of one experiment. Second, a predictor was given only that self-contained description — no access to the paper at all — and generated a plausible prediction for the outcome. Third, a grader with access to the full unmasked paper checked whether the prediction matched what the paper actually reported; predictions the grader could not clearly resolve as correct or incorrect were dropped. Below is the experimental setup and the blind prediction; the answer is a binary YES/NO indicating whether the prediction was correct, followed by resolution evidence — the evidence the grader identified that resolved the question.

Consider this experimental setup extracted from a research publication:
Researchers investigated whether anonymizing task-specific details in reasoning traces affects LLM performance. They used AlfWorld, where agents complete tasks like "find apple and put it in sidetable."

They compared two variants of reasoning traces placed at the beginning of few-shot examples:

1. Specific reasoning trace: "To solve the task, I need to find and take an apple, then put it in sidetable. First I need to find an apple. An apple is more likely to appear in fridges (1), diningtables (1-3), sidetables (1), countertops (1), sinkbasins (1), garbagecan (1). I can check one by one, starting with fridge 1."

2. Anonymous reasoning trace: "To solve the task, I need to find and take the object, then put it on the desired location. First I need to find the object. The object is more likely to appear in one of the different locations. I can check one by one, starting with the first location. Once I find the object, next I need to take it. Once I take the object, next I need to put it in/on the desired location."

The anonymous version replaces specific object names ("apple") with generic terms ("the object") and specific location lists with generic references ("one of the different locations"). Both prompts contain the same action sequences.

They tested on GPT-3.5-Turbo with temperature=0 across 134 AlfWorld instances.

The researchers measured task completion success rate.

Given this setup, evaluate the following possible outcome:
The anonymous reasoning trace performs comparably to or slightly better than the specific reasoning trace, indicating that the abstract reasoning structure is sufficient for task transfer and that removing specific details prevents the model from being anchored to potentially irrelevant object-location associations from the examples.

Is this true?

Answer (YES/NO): NO